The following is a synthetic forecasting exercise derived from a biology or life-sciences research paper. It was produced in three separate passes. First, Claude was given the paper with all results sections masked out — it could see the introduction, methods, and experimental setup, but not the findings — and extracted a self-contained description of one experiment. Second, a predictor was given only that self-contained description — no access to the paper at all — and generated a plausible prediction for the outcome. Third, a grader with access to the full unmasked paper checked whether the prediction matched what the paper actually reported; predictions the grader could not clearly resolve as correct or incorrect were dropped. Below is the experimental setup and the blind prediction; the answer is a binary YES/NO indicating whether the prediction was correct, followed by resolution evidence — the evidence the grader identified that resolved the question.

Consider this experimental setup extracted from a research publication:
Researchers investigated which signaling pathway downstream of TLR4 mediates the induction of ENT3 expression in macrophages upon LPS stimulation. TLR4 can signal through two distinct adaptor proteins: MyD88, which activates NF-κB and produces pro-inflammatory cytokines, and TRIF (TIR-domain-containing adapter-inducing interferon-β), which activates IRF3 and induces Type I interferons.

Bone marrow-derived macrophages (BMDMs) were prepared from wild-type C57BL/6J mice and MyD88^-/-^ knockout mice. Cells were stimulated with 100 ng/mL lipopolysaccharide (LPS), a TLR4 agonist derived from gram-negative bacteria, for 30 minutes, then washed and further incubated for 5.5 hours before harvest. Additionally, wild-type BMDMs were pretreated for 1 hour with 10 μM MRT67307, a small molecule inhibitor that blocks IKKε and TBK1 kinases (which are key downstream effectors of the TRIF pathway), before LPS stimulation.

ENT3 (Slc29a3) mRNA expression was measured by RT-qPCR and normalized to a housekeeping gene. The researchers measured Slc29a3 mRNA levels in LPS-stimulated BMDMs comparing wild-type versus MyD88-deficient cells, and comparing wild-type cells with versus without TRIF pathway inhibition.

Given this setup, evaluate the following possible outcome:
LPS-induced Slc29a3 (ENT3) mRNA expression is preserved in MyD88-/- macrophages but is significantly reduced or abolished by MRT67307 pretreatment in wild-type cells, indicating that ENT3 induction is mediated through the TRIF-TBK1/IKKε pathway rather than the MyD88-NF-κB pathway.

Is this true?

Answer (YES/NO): YES